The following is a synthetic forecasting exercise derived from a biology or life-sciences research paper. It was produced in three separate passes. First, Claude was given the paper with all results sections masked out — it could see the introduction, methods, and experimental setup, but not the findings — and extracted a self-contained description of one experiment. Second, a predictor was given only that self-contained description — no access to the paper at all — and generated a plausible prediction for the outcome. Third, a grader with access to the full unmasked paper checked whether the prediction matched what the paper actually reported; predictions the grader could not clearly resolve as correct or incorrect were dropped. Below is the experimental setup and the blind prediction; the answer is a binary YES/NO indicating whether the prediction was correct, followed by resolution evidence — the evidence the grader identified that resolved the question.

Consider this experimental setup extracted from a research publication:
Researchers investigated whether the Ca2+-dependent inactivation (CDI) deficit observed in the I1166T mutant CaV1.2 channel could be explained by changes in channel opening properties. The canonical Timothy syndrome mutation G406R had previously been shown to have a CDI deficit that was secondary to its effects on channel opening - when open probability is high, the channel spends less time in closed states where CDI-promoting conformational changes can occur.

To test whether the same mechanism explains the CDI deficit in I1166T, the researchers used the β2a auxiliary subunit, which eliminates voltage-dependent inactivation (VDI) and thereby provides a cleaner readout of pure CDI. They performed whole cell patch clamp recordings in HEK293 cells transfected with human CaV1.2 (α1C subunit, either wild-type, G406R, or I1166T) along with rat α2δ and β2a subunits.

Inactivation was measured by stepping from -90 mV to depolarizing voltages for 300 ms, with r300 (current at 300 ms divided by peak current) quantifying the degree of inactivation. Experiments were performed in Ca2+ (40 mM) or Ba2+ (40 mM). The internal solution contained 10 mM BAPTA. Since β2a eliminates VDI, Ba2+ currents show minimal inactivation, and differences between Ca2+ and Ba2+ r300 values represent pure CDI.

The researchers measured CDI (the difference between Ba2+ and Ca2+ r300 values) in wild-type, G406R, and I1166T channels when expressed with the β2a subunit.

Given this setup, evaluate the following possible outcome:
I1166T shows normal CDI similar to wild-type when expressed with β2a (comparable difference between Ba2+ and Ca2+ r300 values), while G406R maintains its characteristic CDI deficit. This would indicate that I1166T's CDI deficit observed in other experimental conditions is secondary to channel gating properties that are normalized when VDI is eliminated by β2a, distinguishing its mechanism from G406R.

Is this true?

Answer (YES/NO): NO